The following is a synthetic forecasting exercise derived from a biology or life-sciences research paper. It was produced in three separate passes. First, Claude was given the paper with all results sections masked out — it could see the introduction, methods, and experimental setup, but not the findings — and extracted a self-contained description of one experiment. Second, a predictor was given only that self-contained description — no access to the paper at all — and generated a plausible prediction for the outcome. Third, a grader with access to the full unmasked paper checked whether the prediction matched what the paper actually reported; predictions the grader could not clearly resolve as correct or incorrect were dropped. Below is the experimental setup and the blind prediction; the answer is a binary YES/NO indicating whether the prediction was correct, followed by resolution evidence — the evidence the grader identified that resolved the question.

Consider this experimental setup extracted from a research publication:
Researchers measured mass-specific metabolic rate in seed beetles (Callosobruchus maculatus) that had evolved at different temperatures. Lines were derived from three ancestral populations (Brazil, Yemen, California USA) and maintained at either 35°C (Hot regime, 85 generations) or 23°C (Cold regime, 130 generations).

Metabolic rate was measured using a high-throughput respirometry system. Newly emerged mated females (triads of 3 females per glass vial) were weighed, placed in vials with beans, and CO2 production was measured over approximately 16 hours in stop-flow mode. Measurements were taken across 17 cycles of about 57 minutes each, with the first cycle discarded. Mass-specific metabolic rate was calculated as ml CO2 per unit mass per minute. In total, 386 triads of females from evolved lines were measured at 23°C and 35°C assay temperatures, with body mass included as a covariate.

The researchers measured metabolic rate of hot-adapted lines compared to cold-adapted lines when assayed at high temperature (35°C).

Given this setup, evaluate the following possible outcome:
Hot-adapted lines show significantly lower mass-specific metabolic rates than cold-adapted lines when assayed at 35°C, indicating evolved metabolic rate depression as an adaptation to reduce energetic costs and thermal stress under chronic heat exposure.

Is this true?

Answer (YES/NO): NO